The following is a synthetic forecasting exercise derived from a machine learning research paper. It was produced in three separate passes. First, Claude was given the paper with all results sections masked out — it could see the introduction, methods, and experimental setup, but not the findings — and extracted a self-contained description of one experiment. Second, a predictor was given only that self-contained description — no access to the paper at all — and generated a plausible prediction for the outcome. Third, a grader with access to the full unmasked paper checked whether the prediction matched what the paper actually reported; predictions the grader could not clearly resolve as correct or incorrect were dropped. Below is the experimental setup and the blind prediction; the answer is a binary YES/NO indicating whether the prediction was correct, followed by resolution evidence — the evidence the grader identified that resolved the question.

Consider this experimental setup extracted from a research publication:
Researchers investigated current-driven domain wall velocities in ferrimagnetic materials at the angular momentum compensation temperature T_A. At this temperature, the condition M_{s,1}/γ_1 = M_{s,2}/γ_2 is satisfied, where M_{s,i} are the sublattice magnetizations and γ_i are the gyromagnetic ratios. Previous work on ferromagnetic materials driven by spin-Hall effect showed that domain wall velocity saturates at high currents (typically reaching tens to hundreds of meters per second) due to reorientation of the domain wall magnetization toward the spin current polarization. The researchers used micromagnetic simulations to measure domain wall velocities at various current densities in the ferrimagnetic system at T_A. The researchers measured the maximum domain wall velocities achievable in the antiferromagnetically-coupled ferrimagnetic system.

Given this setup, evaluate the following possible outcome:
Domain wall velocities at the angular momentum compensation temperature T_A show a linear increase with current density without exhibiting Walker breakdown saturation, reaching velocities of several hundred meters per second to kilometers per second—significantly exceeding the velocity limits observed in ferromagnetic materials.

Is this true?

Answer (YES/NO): YES